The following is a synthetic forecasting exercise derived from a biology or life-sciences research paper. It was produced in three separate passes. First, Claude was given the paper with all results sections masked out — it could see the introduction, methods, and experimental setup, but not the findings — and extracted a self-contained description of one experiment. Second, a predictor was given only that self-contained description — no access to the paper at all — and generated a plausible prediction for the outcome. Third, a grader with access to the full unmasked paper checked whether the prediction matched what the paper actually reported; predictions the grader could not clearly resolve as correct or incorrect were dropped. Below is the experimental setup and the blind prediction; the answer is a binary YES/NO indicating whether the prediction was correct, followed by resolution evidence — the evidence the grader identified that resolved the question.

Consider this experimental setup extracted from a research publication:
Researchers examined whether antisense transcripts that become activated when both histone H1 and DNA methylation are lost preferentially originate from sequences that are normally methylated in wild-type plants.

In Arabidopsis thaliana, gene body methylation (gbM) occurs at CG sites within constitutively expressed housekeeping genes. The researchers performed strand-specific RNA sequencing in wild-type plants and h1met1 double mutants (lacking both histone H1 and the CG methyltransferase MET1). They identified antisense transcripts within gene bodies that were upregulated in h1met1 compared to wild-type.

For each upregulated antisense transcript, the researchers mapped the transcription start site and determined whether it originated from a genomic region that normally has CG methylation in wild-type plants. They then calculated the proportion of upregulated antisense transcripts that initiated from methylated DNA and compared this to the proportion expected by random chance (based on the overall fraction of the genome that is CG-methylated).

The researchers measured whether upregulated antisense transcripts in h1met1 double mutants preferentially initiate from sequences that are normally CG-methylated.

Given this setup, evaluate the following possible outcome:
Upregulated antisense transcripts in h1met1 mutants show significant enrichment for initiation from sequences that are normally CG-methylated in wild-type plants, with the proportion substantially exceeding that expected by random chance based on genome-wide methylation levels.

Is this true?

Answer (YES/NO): YES